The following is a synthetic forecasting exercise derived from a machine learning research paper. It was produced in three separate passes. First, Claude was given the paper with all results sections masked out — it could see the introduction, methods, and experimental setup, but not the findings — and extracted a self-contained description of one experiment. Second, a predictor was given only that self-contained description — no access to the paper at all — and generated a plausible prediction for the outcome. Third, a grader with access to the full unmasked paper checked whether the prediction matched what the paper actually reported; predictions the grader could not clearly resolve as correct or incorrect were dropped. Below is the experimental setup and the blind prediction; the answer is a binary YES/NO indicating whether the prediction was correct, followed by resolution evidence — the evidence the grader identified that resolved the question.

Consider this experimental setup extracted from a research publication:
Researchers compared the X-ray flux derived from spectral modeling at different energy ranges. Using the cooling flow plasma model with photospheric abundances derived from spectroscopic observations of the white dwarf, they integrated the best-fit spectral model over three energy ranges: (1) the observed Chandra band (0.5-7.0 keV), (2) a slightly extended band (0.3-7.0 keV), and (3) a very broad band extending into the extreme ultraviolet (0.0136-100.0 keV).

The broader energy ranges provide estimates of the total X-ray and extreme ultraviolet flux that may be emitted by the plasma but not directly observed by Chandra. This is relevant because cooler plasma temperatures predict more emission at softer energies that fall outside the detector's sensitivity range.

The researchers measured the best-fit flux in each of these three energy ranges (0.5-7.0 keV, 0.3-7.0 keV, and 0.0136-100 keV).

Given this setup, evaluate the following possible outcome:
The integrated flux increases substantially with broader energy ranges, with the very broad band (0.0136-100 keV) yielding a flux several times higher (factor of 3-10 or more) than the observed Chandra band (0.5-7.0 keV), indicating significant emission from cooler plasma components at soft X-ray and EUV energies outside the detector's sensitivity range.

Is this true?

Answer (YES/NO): NO